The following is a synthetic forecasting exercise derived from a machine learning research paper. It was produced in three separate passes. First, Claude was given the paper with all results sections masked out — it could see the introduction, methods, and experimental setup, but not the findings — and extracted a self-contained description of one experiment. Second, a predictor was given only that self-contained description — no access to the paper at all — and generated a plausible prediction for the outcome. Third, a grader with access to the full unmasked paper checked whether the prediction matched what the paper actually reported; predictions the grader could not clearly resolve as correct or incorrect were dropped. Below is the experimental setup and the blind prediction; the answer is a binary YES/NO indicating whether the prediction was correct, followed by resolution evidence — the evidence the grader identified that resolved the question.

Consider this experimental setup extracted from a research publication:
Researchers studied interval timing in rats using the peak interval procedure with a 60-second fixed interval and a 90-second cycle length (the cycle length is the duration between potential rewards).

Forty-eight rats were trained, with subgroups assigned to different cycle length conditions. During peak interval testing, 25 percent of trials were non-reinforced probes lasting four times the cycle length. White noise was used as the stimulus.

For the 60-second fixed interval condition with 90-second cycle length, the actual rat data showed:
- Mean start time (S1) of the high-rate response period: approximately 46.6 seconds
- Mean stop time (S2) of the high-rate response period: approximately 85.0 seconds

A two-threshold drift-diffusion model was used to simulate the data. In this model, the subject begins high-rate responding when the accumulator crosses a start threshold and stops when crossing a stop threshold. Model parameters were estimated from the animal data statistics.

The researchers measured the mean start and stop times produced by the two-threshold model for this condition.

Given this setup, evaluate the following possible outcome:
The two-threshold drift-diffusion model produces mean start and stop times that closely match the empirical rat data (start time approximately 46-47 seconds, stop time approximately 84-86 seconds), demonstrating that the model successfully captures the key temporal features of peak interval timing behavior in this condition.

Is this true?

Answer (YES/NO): NO